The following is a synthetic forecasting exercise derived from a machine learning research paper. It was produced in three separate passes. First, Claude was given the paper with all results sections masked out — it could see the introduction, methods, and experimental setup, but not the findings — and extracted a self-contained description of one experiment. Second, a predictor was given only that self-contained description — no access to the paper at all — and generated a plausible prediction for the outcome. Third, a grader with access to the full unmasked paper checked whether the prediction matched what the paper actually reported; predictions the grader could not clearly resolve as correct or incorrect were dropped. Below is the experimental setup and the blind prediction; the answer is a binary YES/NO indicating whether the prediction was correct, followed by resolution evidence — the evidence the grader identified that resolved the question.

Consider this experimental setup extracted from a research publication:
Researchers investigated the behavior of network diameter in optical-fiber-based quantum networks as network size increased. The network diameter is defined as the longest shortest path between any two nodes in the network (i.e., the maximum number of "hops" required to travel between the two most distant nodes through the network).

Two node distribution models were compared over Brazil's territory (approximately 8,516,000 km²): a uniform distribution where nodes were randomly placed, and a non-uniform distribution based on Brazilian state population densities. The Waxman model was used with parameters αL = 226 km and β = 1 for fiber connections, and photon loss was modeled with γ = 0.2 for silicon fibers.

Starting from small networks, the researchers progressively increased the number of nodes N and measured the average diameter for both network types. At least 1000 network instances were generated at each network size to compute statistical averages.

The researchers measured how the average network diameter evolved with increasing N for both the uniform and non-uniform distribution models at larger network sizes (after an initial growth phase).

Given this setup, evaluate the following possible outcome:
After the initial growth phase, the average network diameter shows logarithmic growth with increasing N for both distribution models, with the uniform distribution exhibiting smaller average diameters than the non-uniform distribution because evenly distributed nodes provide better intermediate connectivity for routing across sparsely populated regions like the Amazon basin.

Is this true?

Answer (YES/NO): NO